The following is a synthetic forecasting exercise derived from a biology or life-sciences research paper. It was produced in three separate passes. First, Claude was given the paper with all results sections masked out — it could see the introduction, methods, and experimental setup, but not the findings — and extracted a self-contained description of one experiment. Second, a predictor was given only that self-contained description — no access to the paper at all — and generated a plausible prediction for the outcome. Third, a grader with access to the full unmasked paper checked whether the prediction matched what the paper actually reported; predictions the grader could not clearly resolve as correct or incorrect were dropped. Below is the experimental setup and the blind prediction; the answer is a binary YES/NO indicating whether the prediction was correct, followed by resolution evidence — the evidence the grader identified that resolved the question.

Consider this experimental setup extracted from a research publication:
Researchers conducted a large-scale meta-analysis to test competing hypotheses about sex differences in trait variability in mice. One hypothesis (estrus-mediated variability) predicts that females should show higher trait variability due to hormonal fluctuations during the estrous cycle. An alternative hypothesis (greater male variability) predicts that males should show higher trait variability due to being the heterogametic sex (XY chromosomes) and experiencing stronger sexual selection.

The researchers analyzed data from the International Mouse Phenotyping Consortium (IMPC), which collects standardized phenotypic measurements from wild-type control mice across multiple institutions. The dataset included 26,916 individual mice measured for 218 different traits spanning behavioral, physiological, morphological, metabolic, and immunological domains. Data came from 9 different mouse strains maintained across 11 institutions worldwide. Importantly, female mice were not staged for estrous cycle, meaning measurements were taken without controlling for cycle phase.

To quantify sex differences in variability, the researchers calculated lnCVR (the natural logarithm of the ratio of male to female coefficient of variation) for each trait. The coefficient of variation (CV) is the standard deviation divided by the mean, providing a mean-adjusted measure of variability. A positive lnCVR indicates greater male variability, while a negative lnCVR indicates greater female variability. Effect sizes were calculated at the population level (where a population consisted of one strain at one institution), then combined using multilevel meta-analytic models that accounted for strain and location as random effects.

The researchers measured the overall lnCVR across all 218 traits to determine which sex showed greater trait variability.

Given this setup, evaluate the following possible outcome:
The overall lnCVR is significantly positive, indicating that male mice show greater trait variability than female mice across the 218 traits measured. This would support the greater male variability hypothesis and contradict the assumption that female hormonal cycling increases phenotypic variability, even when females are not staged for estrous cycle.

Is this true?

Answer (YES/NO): NO